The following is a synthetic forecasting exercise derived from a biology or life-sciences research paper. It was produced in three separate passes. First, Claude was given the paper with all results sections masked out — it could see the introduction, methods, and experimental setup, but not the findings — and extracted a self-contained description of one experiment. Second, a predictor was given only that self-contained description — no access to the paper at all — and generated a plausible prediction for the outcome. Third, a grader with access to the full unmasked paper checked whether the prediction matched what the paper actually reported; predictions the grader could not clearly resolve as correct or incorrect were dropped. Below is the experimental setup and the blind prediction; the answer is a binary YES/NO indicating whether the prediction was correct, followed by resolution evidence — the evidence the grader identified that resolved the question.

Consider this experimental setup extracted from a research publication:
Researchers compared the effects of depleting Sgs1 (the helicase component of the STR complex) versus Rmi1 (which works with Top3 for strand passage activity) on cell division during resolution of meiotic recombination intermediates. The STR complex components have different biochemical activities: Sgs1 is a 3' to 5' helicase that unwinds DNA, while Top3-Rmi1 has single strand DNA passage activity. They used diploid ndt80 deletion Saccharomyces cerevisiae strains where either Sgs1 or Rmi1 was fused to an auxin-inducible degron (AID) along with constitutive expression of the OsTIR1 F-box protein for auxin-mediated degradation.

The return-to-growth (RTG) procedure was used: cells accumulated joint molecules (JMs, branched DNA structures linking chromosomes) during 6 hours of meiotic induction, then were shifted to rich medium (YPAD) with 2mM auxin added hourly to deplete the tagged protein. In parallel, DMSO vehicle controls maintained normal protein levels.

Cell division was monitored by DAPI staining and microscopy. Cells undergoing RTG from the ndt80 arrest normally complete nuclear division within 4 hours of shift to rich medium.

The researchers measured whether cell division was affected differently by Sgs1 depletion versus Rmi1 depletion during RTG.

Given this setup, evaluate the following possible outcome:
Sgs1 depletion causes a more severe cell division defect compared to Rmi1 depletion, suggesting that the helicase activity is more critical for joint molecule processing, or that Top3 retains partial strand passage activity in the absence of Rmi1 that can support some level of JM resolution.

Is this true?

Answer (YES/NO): NO